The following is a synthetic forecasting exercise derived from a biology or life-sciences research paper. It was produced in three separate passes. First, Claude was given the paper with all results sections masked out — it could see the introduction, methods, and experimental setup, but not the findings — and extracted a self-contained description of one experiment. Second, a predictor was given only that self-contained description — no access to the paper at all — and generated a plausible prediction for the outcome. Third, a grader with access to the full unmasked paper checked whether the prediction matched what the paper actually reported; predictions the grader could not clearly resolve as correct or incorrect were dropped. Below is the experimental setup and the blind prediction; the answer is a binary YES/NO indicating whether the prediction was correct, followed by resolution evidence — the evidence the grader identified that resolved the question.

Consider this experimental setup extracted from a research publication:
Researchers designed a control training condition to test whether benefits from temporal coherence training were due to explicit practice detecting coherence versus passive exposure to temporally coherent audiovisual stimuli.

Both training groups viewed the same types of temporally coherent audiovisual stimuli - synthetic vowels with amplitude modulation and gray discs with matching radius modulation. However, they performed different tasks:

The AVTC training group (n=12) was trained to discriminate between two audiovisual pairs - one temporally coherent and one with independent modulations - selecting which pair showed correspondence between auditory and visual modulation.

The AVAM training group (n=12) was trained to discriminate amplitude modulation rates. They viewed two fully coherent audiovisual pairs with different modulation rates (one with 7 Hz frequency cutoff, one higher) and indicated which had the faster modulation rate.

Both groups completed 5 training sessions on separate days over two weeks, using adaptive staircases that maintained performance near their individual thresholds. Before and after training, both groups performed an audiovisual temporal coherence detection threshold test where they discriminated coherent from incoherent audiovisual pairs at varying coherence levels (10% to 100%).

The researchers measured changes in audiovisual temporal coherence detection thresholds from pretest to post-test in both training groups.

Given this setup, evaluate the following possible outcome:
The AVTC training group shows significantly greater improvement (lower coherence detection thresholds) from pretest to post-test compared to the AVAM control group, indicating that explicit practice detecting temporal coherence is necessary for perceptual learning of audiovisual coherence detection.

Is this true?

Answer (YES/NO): YES